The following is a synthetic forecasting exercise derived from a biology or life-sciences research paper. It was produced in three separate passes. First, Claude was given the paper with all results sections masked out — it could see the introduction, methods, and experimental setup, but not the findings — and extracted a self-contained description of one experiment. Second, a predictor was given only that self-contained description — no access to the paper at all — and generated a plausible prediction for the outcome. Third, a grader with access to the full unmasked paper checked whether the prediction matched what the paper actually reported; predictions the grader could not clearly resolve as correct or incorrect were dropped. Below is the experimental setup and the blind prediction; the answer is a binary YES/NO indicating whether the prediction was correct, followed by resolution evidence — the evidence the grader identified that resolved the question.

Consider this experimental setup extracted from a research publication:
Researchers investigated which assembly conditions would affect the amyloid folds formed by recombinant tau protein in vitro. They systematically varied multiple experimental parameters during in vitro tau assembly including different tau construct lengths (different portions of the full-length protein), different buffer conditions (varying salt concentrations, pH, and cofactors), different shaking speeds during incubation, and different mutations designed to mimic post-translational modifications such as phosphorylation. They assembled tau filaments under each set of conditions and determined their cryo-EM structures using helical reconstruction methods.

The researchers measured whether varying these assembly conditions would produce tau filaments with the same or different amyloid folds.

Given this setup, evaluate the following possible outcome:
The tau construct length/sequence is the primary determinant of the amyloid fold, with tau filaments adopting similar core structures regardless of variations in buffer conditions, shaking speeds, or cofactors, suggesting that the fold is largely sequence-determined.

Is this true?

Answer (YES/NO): NO